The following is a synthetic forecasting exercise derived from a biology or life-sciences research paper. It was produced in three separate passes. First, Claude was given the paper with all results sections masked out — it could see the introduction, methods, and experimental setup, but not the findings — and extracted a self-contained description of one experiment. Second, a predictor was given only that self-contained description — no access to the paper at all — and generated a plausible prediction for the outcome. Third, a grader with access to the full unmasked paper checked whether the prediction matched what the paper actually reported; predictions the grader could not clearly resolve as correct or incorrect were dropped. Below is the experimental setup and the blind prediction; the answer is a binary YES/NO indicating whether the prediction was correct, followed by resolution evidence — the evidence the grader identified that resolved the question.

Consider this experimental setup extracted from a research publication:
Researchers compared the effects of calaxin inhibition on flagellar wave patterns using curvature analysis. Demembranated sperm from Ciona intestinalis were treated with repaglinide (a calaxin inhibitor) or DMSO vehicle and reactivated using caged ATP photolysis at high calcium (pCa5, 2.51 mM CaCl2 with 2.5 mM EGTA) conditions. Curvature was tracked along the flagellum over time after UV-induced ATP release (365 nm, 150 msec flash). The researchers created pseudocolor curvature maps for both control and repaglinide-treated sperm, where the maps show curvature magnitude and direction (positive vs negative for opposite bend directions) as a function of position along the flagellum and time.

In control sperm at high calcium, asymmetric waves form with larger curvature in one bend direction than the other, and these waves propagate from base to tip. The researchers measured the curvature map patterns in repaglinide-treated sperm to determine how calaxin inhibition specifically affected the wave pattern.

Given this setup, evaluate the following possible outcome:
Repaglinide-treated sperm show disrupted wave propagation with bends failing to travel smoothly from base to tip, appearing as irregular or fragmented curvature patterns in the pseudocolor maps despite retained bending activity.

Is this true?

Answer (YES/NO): NO